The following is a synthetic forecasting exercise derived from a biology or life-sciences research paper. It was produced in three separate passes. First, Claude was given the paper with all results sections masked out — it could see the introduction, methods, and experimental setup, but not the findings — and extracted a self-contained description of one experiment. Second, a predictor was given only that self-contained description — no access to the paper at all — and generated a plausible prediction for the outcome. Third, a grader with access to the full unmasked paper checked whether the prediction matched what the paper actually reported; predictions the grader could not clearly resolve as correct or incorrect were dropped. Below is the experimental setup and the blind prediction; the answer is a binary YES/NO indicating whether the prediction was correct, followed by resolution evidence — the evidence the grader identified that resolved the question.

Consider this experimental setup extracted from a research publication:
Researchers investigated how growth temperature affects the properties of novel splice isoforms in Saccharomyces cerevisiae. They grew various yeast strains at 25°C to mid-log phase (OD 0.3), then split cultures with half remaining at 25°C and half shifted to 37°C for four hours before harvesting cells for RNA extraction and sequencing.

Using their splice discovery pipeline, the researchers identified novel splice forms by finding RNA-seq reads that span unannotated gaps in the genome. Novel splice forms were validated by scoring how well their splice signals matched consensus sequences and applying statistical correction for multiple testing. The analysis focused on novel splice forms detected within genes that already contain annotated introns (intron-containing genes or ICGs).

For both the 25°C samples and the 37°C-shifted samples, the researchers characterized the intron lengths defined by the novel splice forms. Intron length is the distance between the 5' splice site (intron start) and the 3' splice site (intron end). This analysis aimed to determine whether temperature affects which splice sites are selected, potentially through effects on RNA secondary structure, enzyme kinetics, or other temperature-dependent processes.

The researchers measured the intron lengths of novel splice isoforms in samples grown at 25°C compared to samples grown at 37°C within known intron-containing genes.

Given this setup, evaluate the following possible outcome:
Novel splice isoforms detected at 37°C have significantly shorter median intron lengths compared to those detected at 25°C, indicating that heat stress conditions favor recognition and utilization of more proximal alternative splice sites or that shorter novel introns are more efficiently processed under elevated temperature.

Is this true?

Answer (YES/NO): NO